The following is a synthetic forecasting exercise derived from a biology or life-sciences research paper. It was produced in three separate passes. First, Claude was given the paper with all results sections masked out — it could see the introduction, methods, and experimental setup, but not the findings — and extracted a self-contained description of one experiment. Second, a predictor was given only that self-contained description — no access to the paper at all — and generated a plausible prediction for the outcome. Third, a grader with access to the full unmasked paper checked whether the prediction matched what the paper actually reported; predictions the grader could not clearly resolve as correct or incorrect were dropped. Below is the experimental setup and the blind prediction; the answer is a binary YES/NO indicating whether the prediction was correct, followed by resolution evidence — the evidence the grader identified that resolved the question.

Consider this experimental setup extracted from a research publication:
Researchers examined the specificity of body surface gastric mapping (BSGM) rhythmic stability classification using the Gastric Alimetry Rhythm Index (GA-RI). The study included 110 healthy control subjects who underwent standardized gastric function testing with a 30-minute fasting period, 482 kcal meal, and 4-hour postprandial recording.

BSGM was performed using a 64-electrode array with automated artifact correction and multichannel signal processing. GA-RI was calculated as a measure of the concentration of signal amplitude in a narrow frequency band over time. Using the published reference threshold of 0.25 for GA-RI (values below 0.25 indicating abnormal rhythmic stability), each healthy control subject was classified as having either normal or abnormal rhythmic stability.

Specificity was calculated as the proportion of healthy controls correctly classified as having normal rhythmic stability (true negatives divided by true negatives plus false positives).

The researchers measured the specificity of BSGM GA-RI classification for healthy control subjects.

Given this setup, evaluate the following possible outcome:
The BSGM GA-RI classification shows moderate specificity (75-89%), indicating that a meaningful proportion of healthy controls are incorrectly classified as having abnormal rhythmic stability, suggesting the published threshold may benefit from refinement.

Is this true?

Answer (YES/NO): NO